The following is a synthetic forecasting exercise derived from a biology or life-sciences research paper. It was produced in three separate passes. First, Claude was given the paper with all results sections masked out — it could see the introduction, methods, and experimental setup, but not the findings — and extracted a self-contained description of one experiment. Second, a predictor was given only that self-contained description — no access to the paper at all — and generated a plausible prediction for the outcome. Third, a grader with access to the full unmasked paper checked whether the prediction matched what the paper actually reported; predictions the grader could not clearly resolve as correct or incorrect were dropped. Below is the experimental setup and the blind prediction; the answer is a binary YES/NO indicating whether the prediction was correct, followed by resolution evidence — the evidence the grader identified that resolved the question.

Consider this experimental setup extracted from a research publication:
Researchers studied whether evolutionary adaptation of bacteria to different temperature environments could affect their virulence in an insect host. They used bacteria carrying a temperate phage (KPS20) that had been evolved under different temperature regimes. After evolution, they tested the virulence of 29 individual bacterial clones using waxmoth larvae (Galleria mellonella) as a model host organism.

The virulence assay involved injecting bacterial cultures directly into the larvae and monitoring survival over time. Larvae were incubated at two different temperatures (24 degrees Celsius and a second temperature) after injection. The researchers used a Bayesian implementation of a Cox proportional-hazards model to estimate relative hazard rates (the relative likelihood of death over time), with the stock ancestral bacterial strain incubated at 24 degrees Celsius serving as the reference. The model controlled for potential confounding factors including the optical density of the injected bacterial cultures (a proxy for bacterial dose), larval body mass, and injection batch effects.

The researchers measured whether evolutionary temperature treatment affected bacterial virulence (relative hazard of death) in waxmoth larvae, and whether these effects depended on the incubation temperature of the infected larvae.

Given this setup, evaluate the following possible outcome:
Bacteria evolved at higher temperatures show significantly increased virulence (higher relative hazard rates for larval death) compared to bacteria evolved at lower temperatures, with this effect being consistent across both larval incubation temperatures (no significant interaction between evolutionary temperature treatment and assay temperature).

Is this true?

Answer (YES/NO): NO